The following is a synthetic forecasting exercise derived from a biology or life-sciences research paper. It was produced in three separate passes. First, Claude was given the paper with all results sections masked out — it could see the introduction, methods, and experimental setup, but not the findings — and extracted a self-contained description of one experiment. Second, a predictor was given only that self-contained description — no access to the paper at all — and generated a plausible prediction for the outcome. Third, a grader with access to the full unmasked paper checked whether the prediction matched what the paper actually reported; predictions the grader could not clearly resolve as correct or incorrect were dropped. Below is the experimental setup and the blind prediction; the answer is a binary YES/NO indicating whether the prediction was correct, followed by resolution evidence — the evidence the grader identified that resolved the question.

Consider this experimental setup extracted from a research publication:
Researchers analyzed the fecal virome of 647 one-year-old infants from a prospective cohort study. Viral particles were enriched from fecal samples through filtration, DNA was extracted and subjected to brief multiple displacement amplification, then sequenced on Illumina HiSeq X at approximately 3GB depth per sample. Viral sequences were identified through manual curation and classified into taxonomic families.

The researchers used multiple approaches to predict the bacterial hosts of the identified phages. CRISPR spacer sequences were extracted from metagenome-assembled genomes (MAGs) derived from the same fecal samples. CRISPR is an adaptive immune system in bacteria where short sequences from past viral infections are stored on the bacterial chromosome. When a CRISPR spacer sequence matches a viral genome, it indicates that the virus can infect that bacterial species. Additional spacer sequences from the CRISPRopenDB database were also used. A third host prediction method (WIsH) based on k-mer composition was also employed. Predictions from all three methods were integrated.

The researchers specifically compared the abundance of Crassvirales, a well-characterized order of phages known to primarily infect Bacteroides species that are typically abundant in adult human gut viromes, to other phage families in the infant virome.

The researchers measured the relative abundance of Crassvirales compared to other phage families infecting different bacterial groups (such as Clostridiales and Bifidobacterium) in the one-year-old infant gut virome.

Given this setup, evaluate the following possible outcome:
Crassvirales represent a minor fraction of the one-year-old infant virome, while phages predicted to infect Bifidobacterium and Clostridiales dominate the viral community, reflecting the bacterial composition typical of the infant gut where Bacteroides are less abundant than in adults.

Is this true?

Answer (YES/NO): YES